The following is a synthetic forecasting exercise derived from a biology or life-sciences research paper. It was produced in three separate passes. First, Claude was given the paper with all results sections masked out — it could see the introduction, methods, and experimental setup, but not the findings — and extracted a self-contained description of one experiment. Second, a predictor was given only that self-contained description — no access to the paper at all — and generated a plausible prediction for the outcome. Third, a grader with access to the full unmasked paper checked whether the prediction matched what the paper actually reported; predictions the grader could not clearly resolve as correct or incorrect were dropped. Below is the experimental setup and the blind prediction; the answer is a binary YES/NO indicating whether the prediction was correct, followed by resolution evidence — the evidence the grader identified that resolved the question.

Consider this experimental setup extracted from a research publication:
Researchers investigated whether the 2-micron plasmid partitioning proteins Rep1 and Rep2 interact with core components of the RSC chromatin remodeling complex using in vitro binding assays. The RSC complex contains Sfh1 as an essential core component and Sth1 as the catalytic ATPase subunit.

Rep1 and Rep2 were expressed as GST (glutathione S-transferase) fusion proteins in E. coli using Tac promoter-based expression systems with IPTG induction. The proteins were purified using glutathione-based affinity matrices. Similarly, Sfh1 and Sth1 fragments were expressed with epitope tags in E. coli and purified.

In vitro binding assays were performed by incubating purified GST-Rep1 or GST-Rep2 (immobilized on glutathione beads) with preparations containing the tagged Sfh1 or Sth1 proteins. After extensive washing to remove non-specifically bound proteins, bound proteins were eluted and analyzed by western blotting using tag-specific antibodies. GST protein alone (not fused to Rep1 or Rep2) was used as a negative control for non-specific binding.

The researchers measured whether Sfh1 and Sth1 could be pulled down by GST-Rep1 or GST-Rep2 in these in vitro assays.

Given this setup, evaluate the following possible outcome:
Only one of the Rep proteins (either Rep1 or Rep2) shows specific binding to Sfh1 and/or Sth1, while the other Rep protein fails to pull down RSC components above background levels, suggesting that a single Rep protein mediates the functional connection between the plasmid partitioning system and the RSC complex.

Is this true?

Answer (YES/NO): YES